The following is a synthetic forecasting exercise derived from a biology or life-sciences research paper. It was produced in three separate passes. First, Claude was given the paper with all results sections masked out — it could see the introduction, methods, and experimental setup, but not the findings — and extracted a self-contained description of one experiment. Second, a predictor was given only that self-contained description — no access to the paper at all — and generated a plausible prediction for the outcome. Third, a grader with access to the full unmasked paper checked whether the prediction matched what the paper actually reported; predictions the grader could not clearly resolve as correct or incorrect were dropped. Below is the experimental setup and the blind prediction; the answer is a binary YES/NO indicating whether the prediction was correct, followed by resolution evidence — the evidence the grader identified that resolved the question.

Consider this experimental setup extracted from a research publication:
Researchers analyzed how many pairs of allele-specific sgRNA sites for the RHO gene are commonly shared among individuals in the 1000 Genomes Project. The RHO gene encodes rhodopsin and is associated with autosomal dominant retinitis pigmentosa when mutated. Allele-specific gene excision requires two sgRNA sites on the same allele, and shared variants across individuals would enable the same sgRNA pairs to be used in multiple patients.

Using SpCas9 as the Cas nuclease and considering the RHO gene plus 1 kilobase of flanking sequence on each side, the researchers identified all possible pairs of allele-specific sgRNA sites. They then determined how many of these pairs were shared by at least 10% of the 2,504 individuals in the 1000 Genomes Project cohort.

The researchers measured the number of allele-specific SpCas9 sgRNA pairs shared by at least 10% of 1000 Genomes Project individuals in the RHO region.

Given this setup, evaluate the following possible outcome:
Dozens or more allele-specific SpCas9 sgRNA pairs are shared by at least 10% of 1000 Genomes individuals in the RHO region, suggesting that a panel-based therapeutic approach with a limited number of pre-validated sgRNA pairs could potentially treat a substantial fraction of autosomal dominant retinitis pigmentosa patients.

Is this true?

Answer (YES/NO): YES